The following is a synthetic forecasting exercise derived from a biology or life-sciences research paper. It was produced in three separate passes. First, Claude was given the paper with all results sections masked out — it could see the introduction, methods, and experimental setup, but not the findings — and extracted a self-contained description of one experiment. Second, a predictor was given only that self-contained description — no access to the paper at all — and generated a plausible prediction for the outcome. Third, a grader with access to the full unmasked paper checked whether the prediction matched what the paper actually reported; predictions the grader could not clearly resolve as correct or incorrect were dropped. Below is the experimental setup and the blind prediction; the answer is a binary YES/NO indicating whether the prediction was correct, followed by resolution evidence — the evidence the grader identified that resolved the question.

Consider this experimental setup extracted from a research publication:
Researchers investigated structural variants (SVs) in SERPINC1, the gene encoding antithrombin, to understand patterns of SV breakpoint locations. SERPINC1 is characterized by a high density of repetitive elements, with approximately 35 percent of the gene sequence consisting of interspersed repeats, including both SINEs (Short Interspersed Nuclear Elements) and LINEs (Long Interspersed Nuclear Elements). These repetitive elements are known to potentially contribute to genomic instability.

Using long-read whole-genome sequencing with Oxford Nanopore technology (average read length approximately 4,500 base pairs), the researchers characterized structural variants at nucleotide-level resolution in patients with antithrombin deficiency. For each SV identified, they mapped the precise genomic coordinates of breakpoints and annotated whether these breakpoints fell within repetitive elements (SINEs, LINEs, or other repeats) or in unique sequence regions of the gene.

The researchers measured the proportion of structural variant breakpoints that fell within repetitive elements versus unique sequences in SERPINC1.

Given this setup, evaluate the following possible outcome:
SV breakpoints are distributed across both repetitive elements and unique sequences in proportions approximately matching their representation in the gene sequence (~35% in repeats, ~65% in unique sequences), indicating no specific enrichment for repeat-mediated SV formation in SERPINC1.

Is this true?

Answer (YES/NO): NO